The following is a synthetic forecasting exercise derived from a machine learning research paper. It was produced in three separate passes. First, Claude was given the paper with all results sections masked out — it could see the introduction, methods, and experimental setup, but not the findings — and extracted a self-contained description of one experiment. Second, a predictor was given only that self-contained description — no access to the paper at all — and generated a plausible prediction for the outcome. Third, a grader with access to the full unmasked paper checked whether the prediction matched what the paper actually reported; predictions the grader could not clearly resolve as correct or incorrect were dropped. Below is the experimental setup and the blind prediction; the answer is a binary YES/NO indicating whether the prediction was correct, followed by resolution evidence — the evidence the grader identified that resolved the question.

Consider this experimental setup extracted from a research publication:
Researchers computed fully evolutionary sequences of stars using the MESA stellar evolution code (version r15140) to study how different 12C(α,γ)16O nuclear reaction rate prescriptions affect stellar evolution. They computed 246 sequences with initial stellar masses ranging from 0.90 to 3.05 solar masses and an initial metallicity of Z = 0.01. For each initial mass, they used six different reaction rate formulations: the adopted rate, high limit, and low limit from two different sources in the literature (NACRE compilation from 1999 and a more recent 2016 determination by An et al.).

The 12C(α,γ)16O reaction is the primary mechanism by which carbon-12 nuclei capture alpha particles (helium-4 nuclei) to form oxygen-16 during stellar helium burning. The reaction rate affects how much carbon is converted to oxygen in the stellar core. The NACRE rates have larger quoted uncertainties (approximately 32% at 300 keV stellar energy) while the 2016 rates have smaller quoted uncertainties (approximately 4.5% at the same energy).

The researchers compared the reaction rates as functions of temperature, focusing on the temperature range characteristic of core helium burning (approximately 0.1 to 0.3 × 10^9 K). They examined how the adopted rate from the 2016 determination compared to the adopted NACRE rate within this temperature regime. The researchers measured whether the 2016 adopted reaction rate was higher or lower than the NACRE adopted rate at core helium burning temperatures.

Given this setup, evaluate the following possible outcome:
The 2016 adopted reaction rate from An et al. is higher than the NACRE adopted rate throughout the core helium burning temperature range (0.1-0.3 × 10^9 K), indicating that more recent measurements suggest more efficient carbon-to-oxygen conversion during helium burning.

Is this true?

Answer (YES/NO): NO